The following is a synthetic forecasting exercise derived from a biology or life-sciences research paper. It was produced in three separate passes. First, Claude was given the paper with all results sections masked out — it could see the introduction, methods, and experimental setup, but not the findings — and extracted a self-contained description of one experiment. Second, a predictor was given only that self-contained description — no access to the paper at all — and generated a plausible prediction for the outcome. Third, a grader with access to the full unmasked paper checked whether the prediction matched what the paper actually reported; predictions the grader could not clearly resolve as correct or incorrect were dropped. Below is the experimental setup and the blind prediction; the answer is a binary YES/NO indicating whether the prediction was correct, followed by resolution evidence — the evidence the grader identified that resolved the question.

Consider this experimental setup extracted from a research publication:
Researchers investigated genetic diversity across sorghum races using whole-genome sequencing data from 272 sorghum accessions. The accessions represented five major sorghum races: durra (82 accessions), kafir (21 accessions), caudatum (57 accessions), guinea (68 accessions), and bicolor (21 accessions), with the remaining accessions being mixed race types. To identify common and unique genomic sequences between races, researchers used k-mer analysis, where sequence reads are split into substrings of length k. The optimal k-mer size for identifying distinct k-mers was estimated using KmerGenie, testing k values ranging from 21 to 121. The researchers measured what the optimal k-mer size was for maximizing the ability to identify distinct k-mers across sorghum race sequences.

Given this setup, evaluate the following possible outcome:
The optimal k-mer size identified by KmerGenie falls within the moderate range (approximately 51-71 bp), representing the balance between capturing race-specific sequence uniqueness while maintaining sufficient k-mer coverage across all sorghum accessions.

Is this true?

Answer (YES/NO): NO